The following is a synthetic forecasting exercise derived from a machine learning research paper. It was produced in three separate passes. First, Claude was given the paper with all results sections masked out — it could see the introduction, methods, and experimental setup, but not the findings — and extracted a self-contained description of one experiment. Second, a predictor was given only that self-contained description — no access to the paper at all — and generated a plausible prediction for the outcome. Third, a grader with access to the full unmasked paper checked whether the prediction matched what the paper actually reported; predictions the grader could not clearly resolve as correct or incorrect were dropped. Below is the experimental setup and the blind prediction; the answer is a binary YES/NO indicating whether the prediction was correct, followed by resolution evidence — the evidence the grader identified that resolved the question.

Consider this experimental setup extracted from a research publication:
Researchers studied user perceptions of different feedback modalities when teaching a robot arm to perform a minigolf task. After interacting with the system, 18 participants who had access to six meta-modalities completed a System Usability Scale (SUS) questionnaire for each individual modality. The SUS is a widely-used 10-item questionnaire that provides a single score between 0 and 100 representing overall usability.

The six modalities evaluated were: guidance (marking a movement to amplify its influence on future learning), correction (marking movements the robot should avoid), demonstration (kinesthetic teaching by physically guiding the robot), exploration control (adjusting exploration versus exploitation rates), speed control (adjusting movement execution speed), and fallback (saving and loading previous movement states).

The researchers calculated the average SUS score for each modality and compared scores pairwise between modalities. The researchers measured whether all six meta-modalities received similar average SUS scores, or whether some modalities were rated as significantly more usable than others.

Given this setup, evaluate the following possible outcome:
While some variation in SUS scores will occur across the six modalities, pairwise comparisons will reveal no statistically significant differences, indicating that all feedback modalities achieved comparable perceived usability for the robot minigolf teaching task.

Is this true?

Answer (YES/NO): NO